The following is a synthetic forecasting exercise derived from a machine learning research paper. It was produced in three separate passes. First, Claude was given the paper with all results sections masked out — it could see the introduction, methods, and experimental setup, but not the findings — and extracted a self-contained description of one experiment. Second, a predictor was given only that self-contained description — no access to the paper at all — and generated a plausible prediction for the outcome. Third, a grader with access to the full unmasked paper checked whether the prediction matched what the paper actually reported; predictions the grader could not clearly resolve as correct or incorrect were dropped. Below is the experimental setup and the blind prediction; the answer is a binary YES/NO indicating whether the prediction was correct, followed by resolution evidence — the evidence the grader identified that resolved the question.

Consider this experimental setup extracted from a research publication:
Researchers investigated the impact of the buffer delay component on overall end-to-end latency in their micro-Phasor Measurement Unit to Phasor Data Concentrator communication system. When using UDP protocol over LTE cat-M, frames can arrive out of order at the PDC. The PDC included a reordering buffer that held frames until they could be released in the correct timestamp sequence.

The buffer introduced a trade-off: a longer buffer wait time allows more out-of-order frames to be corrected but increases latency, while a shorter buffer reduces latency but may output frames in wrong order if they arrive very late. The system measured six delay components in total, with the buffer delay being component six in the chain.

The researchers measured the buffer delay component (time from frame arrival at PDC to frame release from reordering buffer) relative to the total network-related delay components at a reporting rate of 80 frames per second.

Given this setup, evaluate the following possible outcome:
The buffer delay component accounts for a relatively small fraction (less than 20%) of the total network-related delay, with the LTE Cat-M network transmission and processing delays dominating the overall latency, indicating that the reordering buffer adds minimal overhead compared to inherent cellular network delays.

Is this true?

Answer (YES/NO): YES